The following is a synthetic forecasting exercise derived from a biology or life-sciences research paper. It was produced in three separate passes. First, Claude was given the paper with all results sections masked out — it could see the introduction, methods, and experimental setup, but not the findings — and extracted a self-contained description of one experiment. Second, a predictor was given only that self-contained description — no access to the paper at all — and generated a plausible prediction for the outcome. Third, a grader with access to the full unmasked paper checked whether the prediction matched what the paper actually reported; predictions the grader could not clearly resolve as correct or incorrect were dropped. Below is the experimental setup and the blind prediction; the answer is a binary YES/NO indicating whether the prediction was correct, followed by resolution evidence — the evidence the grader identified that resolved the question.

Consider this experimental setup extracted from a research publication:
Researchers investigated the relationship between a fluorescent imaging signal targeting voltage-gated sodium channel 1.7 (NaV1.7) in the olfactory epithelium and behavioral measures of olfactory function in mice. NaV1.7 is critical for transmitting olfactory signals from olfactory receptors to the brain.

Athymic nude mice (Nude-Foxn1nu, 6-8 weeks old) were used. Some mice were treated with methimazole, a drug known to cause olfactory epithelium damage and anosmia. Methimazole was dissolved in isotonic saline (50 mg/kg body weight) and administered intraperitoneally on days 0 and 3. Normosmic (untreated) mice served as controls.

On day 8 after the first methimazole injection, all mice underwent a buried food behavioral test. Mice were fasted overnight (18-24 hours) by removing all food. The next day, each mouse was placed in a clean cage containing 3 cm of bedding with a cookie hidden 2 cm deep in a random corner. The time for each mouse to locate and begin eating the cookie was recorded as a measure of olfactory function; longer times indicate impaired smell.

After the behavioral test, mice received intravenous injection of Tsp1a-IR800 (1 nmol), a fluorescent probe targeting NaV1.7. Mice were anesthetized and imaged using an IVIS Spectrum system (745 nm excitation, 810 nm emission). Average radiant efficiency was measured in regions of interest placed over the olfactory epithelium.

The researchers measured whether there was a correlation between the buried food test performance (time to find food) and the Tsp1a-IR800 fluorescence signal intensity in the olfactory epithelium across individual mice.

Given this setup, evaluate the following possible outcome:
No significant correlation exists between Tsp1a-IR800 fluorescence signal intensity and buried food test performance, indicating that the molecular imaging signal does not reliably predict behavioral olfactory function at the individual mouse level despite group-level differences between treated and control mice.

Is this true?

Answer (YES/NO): NO